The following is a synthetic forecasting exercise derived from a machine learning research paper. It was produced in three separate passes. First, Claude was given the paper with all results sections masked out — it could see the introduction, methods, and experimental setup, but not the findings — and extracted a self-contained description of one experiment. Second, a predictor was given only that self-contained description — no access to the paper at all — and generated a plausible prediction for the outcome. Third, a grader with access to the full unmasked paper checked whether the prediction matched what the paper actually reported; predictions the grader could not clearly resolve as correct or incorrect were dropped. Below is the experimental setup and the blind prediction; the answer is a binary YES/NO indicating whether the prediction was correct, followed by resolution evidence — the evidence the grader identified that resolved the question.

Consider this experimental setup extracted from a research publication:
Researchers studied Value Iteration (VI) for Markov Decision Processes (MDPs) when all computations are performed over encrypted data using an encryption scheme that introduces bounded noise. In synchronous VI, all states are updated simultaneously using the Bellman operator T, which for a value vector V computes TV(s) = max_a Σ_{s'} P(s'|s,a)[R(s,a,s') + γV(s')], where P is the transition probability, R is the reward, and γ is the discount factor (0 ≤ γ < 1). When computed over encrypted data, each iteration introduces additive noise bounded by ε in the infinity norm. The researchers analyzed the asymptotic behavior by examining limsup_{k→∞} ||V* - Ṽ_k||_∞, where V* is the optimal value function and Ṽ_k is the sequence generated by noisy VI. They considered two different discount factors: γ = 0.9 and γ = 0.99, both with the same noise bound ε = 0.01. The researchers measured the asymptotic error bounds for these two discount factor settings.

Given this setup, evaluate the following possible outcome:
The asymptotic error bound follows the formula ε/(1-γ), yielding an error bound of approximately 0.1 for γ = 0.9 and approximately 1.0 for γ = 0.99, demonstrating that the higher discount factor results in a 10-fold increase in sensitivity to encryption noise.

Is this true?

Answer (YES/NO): YES